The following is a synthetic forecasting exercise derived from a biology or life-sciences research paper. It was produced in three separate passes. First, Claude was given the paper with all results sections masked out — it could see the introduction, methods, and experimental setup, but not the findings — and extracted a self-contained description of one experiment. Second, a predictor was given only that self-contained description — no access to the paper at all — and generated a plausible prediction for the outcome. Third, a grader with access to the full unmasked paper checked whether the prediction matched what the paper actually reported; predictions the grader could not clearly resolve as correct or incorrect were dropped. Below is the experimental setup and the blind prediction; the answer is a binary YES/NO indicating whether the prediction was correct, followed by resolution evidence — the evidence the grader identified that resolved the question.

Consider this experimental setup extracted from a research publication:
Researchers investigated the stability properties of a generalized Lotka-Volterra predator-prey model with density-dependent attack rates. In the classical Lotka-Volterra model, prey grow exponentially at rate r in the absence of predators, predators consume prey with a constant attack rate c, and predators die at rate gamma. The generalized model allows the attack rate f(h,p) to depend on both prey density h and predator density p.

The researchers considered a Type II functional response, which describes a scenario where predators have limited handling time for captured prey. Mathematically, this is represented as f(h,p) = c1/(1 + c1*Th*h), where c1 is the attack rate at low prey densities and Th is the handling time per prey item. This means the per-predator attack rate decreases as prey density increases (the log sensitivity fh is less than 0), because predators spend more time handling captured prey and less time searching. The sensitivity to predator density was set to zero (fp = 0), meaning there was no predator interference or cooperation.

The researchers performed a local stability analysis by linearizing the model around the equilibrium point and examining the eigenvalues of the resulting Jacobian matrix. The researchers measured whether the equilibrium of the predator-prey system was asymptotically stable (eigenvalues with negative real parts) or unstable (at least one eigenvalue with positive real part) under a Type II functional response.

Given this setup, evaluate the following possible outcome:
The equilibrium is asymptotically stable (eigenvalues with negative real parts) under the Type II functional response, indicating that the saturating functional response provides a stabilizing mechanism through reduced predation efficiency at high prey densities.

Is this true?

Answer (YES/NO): NO